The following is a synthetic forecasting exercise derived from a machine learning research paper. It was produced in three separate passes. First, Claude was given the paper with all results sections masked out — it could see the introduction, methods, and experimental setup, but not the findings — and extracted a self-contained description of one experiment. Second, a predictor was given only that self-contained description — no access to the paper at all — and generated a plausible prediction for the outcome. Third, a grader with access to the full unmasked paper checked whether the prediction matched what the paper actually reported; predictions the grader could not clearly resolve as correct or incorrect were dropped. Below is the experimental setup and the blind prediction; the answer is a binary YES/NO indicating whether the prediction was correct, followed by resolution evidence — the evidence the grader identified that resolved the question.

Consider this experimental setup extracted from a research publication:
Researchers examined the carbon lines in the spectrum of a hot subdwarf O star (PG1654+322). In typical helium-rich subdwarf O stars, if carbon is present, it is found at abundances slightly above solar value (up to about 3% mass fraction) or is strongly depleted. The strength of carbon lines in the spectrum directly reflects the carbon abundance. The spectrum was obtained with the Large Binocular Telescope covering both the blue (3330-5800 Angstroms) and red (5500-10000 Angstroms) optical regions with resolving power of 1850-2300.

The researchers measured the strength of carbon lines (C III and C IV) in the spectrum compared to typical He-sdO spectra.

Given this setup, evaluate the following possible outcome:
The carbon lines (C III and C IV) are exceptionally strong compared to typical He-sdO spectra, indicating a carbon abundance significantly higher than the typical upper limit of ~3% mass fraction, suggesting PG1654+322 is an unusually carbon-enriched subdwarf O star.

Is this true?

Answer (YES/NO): YES